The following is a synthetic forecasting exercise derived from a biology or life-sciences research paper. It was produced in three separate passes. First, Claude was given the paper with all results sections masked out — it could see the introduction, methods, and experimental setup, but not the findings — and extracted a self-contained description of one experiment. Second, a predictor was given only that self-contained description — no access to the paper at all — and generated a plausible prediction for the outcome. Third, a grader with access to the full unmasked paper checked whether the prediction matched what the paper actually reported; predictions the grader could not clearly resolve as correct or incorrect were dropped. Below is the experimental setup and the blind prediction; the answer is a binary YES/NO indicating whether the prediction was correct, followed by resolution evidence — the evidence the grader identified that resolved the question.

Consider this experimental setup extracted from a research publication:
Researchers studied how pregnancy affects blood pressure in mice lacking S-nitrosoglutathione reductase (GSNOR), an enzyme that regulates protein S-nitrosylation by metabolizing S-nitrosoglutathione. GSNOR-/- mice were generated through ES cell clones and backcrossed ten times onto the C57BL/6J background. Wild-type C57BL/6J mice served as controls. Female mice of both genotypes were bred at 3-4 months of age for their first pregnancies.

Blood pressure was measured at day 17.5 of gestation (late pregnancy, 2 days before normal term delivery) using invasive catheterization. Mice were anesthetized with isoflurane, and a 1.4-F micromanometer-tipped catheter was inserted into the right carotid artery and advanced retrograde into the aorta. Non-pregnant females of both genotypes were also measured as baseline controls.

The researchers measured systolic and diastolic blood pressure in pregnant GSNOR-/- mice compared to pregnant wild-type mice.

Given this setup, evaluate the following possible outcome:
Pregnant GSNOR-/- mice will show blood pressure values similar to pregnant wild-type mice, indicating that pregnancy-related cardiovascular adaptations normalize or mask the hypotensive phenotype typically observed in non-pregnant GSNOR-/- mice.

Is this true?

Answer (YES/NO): NO